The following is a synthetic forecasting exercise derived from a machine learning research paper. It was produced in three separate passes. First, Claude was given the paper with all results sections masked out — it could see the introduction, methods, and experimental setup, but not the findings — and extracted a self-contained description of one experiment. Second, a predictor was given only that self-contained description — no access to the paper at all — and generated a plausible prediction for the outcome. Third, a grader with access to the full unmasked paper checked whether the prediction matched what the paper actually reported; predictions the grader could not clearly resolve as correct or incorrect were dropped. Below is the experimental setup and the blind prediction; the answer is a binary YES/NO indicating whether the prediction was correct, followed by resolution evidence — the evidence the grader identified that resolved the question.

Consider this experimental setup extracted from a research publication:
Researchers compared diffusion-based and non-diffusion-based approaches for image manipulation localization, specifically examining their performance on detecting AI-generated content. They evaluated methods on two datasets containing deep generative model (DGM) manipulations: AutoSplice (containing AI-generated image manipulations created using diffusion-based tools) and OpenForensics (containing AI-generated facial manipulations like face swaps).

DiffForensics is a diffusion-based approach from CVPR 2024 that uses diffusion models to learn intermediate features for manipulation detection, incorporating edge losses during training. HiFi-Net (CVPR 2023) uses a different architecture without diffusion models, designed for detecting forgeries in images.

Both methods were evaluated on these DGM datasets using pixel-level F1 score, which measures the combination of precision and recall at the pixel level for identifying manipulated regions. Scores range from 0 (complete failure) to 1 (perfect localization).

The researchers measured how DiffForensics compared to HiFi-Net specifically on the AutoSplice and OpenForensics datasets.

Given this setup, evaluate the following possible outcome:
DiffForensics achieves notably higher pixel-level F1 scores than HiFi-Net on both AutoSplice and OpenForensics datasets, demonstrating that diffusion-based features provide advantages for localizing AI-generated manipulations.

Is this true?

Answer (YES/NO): NO